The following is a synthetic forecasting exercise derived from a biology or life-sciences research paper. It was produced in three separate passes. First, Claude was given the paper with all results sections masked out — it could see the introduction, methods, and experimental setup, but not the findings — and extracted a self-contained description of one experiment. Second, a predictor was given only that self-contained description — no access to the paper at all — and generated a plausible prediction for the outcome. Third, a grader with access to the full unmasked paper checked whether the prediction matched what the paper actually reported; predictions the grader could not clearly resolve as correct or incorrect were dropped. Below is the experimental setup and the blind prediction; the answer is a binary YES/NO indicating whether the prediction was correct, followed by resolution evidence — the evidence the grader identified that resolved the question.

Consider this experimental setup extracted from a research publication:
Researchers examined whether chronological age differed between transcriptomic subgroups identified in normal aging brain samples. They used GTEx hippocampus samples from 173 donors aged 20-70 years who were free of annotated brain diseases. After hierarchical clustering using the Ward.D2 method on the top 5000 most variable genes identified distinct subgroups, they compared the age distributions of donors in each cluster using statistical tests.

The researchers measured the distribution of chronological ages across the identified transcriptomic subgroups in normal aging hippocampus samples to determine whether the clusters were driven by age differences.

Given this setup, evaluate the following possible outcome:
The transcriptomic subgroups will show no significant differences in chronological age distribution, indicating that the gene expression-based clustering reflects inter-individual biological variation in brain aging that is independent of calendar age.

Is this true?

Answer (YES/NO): YES